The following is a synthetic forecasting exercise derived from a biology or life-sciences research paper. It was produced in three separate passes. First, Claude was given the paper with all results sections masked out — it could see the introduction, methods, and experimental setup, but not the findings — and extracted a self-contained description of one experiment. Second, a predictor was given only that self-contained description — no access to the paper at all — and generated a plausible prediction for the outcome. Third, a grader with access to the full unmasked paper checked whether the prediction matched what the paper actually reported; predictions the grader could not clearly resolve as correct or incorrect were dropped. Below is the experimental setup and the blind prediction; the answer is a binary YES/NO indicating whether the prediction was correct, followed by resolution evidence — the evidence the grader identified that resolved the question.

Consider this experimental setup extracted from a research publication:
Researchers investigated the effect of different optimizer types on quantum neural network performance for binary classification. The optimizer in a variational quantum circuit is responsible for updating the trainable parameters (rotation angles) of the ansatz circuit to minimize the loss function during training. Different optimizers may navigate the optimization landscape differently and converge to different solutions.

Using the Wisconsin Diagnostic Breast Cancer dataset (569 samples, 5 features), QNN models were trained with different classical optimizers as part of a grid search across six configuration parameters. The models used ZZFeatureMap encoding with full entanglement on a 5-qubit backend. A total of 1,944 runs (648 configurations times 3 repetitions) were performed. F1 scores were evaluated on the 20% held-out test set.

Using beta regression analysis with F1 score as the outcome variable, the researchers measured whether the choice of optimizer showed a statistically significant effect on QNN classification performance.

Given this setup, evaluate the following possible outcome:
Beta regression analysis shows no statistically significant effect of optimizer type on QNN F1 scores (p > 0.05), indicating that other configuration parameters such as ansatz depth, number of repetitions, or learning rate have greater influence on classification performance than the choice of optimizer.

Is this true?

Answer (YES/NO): NO